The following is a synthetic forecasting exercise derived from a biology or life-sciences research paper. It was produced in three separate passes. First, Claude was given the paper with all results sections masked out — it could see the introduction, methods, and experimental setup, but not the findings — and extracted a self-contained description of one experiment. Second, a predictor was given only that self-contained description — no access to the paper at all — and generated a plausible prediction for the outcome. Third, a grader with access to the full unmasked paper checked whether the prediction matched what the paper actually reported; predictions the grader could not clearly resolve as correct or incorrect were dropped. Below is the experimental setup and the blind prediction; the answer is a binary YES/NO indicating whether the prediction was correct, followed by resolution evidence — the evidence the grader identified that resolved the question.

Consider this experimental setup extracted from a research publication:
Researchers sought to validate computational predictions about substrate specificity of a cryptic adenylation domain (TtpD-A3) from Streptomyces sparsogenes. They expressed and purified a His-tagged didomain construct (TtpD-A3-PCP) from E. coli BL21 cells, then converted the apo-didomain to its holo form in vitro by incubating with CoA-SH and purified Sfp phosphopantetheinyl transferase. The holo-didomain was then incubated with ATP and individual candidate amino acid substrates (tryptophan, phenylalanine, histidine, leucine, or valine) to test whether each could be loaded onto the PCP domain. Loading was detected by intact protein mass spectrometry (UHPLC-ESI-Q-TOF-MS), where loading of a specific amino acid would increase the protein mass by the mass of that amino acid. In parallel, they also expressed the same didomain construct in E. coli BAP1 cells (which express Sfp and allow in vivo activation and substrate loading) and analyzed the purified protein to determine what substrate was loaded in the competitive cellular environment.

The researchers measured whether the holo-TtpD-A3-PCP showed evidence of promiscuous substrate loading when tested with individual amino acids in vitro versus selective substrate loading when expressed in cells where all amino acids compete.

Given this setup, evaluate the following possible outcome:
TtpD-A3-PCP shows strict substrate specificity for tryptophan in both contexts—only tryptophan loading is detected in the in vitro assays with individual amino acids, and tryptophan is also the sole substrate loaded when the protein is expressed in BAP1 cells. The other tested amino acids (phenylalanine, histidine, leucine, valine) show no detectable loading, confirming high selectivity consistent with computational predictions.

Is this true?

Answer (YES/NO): NO